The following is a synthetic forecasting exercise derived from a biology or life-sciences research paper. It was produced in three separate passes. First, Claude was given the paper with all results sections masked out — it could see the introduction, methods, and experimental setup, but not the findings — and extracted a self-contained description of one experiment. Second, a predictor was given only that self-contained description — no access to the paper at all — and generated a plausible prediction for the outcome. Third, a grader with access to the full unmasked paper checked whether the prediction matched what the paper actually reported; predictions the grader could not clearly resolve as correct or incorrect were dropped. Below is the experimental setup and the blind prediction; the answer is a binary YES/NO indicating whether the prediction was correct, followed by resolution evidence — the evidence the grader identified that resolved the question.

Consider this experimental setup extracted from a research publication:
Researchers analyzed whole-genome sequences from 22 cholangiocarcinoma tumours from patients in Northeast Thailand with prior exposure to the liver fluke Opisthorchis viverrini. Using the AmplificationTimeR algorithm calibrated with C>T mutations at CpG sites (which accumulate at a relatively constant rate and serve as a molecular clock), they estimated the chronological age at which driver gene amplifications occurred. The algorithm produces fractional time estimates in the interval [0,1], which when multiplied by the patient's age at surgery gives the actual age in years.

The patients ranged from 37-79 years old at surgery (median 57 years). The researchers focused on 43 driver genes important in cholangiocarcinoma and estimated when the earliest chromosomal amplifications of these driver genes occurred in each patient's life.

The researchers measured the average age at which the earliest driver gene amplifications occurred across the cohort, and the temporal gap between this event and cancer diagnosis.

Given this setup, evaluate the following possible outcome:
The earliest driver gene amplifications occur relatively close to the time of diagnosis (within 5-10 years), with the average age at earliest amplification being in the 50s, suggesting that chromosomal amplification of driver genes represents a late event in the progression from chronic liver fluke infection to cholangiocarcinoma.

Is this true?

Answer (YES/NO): NO